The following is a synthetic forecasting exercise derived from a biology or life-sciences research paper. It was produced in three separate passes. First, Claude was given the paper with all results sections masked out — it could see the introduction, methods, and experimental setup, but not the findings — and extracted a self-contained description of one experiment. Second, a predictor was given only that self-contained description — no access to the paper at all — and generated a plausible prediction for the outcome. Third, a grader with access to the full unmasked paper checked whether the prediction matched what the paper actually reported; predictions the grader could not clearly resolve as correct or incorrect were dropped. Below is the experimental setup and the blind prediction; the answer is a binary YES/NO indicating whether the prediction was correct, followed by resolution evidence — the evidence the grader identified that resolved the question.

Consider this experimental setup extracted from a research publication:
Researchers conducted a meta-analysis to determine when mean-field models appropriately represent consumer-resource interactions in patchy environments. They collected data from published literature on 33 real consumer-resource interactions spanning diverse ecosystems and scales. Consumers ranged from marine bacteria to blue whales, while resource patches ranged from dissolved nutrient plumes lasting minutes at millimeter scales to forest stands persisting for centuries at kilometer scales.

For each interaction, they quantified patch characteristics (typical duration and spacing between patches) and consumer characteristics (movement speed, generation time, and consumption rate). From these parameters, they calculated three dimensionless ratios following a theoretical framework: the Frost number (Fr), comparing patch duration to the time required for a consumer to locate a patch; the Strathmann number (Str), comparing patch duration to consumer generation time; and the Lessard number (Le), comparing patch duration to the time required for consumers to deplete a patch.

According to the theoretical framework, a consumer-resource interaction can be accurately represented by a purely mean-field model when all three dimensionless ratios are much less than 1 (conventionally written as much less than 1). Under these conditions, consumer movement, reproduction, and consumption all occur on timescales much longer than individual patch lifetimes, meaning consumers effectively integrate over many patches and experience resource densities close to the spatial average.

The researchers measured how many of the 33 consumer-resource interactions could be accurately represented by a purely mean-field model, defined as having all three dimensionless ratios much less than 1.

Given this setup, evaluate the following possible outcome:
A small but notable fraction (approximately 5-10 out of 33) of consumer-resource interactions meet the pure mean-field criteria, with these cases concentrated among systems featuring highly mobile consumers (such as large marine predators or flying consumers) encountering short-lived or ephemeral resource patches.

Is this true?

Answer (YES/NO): NO